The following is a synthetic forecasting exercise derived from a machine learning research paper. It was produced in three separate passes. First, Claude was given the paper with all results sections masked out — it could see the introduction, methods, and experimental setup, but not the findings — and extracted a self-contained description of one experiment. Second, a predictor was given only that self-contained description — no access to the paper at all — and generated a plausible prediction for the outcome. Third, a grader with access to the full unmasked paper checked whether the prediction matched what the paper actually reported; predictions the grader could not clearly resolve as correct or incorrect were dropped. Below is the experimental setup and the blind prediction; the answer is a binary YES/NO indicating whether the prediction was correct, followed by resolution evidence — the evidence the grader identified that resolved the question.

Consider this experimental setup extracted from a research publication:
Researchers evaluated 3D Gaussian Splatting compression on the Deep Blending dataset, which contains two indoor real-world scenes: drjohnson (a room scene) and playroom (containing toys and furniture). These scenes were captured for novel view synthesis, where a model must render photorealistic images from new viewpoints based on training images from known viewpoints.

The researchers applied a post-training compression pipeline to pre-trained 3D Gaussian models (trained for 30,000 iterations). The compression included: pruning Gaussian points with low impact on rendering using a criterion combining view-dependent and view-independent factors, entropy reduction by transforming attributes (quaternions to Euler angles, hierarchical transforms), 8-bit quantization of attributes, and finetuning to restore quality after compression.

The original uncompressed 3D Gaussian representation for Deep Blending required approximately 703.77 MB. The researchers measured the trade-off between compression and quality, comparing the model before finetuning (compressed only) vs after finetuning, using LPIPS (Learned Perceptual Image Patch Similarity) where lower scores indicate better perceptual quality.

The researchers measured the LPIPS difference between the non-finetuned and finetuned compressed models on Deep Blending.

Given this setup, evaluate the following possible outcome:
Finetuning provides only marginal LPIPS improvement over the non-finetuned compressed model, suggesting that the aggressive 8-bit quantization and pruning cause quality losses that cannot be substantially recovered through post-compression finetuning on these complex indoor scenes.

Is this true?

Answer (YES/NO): NO